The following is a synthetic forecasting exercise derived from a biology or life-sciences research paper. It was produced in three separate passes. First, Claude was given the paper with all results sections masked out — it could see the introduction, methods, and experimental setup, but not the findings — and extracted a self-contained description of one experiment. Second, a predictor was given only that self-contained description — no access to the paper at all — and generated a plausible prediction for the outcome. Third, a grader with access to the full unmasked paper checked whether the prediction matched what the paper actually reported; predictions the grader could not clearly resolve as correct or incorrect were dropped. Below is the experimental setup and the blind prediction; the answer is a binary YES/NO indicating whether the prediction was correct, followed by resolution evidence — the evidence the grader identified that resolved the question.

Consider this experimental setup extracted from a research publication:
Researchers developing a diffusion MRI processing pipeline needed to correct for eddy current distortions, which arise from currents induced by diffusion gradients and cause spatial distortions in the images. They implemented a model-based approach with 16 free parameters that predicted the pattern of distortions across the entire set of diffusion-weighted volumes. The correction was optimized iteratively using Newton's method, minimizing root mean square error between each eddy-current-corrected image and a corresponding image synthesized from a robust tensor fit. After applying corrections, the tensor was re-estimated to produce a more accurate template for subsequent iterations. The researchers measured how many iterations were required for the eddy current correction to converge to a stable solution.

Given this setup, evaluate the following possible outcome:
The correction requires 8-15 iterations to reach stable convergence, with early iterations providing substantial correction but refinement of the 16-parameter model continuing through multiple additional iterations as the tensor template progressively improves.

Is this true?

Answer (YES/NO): NO